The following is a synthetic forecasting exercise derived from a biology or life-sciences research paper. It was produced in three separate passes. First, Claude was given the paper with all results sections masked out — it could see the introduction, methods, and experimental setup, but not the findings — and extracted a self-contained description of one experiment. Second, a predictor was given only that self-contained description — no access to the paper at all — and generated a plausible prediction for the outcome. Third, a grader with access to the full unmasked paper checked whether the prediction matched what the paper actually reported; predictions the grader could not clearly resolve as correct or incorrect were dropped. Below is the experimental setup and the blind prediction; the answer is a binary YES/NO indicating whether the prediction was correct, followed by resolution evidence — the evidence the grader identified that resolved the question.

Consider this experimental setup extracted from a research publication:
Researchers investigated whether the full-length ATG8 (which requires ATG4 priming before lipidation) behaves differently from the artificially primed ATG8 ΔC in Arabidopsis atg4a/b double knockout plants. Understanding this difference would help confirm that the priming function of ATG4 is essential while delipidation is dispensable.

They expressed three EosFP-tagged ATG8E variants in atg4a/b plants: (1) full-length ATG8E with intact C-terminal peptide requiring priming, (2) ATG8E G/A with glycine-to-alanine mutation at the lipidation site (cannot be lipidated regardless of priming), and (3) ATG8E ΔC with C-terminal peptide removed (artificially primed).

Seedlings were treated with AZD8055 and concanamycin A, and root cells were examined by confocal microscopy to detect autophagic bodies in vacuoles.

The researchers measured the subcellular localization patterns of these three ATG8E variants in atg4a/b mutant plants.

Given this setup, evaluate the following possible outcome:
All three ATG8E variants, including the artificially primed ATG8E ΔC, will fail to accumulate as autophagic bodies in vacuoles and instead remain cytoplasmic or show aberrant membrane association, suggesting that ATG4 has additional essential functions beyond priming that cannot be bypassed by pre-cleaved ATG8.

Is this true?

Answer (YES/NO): NO